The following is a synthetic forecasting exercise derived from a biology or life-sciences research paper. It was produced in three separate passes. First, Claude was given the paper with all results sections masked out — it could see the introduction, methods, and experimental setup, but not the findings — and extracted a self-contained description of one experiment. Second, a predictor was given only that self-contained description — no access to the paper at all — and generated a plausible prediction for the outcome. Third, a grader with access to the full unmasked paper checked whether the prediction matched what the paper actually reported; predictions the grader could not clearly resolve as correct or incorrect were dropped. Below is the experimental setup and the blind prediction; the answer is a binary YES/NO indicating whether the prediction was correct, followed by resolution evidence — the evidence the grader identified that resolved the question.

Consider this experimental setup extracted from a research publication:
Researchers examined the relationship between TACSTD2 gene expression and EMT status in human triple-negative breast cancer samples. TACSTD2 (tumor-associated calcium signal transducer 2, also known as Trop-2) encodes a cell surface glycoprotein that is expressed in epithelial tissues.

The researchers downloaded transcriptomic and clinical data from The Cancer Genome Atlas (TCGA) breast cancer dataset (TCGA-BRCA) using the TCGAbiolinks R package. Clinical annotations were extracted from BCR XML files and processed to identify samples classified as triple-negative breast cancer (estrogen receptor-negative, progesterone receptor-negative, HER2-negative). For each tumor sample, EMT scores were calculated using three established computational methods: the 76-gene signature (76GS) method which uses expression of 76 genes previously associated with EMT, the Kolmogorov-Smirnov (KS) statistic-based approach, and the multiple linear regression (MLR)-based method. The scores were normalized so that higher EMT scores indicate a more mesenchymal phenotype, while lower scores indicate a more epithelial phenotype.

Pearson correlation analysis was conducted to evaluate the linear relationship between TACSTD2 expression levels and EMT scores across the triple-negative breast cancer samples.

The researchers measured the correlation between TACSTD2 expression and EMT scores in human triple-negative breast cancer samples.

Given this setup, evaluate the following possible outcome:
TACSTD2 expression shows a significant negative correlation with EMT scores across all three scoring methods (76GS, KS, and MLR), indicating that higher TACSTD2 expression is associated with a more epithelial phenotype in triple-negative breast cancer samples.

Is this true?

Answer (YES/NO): NO